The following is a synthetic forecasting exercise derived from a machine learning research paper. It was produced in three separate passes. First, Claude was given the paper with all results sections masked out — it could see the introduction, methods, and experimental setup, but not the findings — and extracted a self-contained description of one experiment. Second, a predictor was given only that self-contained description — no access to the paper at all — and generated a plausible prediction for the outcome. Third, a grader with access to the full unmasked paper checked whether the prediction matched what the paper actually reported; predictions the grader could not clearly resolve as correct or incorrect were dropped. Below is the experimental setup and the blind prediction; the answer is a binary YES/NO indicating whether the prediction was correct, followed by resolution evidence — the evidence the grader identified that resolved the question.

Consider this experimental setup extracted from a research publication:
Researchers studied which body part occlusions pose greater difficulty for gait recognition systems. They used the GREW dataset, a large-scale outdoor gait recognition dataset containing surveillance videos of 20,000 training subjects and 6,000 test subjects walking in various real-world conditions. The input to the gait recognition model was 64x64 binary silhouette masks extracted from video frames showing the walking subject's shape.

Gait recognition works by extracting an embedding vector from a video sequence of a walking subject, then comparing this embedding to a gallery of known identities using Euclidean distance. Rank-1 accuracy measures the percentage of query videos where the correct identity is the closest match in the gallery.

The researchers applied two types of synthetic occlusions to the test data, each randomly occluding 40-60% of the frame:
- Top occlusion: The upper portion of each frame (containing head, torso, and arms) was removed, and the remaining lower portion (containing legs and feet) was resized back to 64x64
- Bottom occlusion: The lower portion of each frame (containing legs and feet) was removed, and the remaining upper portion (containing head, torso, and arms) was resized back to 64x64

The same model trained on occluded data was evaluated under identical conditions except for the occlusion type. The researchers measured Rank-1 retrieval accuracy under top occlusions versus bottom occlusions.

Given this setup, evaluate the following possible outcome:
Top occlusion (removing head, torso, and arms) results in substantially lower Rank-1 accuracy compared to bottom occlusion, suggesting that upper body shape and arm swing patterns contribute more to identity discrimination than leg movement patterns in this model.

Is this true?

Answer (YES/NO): NO